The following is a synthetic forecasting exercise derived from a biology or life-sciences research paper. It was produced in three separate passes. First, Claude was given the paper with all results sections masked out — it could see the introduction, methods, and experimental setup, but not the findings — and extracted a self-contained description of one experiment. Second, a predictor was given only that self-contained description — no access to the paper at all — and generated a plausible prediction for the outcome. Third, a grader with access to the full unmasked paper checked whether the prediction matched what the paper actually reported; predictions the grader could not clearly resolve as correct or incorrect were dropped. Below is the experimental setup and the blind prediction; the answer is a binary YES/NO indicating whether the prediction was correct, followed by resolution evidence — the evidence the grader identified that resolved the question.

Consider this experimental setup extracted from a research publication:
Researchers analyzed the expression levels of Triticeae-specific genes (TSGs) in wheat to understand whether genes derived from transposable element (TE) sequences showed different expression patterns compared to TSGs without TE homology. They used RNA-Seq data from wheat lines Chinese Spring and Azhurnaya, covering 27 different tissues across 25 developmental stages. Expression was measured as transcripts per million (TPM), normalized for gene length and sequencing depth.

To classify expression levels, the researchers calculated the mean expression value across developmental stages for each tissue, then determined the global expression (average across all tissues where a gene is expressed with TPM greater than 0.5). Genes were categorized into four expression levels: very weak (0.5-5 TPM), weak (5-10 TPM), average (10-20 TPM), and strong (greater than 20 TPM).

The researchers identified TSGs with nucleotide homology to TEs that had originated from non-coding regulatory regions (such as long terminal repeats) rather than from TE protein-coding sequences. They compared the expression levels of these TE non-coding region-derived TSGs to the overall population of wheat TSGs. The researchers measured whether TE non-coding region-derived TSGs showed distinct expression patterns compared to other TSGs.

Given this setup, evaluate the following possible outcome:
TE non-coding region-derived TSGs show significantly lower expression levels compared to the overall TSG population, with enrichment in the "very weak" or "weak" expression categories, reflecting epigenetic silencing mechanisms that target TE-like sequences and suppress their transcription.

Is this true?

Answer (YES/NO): NO